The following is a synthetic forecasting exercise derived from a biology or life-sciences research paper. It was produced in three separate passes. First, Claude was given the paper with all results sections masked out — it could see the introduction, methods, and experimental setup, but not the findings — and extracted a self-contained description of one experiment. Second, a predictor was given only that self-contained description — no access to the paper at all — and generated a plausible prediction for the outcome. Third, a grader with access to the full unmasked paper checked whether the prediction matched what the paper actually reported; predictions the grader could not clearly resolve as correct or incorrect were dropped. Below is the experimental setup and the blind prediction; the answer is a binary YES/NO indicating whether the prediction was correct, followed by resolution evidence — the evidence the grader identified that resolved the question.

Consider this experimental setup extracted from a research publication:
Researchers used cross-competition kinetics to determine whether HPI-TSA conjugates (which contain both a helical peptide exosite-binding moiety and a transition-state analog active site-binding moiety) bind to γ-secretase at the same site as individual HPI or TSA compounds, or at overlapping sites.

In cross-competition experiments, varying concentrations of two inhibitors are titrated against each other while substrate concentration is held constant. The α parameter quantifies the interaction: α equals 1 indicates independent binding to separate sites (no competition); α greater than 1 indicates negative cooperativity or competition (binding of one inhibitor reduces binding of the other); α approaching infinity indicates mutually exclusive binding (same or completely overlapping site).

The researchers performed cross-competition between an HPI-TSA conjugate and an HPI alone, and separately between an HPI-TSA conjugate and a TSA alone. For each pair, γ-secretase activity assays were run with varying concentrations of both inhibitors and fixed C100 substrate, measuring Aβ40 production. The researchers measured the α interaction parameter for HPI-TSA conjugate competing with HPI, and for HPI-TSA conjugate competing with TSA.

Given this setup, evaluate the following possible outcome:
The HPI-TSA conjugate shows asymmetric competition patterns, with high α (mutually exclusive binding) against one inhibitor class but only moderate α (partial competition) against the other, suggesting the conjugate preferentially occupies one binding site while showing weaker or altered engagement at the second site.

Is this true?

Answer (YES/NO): NO